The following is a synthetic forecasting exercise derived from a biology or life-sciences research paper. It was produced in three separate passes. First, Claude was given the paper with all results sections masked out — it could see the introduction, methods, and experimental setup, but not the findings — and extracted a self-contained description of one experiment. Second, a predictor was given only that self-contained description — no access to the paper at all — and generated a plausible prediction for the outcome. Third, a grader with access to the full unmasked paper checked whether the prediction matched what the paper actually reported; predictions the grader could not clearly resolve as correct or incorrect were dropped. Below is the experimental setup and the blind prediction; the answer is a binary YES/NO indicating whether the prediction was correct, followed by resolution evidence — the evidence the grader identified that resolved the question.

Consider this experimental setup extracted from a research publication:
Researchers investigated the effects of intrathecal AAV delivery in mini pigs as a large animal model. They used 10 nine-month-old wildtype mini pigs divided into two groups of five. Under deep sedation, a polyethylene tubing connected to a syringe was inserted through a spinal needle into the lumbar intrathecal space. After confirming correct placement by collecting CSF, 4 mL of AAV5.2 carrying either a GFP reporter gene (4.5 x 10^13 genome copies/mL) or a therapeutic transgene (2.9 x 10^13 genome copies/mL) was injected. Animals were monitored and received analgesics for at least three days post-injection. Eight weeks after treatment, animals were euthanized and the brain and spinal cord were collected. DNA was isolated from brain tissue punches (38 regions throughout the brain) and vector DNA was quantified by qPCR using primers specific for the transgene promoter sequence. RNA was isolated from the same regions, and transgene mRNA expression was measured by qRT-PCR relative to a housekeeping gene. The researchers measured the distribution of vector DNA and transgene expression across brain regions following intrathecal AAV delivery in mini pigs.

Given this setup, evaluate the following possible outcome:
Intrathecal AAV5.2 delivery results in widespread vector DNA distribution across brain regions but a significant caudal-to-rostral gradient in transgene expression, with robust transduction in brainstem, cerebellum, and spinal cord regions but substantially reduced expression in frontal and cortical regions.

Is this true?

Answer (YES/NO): NO